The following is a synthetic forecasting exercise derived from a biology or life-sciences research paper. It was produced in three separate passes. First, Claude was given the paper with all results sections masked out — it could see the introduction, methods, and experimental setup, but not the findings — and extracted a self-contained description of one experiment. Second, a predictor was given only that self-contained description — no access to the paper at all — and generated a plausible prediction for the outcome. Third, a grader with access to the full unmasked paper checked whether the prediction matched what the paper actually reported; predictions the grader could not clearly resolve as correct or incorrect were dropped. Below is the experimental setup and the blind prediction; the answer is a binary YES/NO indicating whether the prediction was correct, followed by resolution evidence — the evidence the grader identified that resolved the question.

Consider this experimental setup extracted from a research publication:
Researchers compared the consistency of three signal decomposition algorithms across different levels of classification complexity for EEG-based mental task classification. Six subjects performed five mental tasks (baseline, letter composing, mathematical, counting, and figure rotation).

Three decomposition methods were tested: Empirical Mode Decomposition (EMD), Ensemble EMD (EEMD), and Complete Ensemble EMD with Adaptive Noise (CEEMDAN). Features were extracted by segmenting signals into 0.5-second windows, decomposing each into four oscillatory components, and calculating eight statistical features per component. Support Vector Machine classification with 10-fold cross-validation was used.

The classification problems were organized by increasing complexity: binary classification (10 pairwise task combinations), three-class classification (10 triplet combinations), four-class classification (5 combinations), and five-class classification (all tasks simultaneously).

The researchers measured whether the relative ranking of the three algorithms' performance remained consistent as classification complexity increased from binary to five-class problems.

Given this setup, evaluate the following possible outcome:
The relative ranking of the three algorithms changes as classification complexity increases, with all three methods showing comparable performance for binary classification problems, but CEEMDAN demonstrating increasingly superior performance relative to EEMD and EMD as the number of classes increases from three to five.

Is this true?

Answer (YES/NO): NO